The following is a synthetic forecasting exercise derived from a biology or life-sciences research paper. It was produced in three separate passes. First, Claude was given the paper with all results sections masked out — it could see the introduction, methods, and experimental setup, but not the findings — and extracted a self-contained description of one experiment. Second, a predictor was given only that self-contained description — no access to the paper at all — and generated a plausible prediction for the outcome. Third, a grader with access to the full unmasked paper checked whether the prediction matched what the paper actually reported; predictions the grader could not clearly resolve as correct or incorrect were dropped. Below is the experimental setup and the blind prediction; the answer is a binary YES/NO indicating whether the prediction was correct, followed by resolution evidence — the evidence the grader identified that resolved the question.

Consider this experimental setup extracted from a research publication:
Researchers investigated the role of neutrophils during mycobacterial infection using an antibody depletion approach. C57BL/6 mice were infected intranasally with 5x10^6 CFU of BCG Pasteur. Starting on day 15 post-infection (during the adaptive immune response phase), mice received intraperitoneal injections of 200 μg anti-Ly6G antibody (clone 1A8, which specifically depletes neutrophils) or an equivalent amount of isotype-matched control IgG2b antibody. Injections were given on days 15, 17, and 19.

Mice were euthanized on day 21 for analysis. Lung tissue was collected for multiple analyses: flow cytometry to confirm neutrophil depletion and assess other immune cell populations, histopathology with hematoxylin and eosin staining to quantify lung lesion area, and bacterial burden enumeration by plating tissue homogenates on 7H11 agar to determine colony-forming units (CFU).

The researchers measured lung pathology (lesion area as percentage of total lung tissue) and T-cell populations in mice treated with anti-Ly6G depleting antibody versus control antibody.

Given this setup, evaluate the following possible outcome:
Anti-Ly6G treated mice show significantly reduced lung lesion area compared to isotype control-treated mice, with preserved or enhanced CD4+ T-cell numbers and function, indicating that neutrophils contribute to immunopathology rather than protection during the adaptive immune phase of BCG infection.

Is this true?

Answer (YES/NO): NO